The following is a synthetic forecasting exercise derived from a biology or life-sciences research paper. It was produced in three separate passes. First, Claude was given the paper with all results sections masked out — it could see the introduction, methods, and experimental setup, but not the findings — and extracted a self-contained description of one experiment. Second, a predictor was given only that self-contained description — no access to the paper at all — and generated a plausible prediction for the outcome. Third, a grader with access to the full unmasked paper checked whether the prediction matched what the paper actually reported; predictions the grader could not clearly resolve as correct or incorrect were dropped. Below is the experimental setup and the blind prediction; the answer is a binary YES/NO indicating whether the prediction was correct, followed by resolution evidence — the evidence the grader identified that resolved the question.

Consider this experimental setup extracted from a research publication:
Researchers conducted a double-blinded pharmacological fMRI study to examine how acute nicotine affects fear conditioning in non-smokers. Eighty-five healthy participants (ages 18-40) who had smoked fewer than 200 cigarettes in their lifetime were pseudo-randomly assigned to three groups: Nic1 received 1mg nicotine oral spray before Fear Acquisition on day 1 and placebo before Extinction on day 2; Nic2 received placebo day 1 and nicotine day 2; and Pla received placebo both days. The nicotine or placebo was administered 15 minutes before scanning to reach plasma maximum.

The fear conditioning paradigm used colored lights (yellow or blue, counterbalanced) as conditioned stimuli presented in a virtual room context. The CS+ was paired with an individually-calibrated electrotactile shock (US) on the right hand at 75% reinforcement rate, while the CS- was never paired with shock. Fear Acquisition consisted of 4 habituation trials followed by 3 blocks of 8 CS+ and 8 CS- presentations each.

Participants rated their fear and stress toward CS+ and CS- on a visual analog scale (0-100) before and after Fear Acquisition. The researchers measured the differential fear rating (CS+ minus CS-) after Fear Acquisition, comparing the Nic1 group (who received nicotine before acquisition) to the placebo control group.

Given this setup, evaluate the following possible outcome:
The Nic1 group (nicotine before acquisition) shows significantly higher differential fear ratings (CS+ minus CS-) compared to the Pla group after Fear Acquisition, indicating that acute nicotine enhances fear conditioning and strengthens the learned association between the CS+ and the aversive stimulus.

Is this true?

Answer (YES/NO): NO